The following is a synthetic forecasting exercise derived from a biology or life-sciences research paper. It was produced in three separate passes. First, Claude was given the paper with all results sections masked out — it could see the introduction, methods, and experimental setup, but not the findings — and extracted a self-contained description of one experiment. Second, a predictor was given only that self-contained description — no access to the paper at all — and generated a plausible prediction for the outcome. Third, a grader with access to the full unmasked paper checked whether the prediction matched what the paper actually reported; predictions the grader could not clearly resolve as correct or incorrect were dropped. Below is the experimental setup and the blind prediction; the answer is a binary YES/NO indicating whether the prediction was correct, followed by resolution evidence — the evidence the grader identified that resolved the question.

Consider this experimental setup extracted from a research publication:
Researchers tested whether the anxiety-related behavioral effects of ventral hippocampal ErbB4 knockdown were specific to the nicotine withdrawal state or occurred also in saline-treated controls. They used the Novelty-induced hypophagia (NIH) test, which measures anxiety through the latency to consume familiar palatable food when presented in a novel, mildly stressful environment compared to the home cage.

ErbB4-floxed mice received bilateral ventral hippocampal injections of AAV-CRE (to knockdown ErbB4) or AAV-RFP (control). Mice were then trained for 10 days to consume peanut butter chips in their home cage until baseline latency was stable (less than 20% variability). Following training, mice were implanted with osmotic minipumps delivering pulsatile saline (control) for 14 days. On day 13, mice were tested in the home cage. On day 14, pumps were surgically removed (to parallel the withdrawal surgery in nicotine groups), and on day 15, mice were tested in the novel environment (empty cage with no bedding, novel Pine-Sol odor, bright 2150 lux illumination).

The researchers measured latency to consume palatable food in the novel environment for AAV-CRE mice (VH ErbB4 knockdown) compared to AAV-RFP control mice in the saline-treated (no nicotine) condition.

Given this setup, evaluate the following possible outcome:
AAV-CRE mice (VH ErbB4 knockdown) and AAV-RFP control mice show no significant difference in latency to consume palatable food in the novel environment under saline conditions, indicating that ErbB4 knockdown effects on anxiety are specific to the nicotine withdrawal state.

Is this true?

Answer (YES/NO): NO